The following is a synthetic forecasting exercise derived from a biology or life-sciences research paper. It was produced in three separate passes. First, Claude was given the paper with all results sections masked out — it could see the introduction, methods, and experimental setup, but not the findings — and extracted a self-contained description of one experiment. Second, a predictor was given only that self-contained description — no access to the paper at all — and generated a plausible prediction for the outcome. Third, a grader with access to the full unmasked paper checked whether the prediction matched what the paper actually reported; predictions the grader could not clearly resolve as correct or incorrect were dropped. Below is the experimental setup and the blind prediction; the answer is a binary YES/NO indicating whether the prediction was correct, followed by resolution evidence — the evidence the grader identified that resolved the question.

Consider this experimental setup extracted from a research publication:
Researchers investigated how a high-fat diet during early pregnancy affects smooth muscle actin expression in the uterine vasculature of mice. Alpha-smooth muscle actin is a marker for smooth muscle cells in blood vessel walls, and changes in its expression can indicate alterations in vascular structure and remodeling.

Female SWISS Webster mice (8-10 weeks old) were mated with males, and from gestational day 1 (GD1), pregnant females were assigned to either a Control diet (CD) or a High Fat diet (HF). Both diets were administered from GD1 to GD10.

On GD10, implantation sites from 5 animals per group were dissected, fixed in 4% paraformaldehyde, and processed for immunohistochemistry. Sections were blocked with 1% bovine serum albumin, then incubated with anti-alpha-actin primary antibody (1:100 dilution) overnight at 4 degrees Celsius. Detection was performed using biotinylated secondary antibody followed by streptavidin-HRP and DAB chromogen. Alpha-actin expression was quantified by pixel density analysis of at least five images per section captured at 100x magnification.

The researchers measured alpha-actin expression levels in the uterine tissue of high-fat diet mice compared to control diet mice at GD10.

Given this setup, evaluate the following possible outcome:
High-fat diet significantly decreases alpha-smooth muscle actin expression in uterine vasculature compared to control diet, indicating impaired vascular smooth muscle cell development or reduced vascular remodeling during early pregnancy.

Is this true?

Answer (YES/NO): YES